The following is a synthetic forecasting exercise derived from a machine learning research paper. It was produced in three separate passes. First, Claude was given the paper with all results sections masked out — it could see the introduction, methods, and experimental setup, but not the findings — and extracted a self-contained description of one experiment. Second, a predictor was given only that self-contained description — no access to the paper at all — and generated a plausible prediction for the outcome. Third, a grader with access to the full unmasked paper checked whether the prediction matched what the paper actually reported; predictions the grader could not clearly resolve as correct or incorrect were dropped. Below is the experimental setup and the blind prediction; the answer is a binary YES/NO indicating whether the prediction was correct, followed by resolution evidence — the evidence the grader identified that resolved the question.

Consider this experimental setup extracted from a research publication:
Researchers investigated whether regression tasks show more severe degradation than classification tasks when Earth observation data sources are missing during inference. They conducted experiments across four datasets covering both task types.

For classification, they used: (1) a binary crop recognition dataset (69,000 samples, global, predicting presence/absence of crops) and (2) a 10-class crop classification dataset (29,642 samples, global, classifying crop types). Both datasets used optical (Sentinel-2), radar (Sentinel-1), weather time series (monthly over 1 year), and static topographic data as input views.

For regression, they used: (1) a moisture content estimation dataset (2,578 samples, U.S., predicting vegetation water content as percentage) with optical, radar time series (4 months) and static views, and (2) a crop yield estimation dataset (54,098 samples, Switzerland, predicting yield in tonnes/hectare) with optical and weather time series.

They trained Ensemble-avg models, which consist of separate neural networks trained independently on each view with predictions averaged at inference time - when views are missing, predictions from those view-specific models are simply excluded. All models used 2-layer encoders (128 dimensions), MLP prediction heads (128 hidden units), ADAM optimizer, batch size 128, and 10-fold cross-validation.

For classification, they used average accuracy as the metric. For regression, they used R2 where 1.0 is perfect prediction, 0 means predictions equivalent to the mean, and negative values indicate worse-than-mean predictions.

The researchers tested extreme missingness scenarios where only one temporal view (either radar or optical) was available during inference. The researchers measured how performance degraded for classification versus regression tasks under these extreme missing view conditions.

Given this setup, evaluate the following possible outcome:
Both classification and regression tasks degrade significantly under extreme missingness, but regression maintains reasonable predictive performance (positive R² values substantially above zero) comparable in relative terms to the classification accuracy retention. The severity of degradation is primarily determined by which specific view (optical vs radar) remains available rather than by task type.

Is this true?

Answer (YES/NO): NO